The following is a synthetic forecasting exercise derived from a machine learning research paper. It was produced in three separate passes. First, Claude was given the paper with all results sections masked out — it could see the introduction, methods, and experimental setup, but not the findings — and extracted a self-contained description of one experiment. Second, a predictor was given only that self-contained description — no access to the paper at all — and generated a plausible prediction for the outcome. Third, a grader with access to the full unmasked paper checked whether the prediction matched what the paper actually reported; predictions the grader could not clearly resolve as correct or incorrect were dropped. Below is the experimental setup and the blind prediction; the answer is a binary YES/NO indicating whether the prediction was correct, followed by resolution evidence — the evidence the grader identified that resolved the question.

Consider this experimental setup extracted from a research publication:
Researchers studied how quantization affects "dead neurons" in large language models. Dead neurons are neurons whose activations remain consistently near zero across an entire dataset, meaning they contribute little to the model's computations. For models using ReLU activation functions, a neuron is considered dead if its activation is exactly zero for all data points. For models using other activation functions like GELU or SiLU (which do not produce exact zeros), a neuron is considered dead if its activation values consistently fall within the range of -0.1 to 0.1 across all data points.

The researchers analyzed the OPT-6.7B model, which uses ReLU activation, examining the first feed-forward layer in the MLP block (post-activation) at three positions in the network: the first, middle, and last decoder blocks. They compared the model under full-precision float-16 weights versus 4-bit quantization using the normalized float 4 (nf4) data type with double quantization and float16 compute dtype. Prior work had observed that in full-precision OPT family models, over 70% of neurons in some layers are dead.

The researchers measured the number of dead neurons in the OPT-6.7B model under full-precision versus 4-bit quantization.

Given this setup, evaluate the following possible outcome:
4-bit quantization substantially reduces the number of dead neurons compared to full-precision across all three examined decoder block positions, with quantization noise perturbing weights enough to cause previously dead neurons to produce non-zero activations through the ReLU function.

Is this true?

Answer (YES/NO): NO